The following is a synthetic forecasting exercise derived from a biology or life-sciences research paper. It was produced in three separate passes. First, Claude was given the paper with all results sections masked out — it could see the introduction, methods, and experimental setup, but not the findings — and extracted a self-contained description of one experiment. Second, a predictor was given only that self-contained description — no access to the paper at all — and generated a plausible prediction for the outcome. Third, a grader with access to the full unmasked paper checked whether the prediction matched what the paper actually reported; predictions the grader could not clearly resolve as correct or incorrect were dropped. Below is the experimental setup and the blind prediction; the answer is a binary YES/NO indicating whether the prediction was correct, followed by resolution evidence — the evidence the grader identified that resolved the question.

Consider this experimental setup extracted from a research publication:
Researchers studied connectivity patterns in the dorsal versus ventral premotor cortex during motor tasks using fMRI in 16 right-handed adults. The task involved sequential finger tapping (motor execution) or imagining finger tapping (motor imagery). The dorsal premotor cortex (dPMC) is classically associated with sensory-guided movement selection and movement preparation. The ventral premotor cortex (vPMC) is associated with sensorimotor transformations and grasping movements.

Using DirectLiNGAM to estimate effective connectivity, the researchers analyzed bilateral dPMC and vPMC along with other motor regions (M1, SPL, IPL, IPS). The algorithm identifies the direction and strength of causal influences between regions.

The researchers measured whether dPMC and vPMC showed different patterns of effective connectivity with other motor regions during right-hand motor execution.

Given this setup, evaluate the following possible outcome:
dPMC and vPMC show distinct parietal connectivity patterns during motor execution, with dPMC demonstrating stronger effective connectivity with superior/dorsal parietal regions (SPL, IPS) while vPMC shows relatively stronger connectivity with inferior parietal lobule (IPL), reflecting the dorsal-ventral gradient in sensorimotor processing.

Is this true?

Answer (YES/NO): NO